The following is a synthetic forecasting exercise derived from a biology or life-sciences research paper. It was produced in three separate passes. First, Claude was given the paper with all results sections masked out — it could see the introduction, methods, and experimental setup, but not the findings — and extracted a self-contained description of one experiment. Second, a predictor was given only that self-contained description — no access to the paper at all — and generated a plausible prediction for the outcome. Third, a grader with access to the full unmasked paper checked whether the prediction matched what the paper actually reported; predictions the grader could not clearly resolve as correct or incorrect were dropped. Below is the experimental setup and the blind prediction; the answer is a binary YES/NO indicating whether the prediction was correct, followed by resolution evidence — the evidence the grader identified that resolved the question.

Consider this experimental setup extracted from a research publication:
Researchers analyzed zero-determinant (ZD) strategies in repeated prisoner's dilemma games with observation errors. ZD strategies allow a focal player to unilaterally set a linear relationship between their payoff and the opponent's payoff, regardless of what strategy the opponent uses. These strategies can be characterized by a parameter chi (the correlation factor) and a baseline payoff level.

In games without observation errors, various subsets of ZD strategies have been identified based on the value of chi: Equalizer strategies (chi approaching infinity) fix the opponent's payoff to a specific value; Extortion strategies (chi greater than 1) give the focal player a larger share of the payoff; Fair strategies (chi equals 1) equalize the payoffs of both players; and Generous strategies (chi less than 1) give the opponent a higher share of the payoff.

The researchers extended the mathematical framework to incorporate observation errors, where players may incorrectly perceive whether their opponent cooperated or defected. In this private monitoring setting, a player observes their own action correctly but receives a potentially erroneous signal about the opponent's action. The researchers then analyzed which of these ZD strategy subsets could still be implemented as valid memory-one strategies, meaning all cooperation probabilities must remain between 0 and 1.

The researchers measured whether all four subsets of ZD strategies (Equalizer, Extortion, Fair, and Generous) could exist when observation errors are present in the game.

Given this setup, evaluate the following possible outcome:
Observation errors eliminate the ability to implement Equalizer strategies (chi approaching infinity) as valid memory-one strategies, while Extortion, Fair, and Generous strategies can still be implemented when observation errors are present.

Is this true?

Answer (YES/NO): NO